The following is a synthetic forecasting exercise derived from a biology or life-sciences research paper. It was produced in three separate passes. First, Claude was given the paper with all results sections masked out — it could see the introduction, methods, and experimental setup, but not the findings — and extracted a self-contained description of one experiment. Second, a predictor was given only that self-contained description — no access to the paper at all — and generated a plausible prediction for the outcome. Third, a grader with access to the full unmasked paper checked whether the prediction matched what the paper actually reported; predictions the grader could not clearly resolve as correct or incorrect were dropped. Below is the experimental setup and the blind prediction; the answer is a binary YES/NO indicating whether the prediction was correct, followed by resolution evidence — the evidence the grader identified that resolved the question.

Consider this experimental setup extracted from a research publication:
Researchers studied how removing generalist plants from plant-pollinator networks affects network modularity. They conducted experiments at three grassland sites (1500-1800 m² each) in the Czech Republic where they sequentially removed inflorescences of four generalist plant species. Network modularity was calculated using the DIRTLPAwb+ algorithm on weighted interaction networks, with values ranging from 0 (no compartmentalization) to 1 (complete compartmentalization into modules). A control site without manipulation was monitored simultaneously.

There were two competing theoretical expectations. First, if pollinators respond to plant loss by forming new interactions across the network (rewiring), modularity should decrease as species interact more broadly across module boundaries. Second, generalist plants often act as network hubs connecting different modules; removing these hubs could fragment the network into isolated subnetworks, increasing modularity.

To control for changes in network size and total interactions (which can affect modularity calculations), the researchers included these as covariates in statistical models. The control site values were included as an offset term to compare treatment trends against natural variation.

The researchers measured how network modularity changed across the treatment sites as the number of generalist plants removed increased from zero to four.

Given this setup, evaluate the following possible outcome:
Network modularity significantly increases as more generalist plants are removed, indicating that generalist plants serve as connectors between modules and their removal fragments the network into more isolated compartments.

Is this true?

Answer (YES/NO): YES